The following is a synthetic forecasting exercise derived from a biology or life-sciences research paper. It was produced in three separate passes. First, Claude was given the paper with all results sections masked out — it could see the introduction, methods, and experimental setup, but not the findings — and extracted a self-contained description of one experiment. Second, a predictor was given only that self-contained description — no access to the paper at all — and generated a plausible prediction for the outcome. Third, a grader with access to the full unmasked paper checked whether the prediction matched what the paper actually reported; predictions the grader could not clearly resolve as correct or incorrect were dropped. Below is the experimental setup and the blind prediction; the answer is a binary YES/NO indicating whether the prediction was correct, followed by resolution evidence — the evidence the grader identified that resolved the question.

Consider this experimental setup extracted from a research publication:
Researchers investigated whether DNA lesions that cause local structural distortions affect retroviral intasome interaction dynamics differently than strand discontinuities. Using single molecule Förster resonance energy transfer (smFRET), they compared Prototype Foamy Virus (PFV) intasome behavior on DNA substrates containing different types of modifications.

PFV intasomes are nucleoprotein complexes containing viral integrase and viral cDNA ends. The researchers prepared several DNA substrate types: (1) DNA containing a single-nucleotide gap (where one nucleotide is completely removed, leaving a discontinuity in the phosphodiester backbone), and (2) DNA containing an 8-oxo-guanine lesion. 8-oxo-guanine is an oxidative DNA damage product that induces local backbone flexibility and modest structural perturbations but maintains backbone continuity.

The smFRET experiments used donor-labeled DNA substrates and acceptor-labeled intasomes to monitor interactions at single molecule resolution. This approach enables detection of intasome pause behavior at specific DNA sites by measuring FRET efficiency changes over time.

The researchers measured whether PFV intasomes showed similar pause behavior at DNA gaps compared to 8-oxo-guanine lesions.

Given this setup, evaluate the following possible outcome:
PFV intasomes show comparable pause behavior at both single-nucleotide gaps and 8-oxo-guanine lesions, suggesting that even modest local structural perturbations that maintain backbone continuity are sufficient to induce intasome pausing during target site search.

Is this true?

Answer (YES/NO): NO